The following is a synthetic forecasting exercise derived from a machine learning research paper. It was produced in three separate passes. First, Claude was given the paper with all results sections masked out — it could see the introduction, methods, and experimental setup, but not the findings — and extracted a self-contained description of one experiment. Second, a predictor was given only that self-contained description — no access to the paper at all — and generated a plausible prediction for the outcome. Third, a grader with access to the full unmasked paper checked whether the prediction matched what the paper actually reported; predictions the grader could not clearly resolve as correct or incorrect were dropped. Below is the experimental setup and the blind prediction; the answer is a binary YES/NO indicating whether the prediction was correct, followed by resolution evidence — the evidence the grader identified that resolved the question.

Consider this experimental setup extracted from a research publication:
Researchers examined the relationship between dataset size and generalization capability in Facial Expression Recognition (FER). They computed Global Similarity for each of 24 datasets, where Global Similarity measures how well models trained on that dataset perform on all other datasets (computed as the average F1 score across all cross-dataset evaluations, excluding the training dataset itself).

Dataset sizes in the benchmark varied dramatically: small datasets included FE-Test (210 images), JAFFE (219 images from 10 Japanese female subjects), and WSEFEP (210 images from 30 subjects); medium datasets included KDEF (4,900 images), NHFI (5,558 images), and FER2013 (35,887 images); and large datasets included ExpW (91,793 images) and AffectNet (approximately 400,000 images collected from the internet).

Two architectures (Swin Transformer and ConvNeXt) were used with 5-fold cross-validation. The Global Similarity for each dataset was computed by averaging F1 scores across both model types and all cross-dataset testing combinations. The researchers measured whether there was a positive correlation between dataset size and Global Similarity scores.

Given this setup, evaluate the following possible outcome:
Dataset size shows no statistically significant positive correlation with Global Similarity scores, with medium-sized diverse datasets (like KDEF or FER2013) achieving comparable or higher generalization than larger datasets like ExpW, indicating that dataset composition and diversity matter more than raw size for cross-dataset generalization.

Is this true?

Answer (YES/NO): NO